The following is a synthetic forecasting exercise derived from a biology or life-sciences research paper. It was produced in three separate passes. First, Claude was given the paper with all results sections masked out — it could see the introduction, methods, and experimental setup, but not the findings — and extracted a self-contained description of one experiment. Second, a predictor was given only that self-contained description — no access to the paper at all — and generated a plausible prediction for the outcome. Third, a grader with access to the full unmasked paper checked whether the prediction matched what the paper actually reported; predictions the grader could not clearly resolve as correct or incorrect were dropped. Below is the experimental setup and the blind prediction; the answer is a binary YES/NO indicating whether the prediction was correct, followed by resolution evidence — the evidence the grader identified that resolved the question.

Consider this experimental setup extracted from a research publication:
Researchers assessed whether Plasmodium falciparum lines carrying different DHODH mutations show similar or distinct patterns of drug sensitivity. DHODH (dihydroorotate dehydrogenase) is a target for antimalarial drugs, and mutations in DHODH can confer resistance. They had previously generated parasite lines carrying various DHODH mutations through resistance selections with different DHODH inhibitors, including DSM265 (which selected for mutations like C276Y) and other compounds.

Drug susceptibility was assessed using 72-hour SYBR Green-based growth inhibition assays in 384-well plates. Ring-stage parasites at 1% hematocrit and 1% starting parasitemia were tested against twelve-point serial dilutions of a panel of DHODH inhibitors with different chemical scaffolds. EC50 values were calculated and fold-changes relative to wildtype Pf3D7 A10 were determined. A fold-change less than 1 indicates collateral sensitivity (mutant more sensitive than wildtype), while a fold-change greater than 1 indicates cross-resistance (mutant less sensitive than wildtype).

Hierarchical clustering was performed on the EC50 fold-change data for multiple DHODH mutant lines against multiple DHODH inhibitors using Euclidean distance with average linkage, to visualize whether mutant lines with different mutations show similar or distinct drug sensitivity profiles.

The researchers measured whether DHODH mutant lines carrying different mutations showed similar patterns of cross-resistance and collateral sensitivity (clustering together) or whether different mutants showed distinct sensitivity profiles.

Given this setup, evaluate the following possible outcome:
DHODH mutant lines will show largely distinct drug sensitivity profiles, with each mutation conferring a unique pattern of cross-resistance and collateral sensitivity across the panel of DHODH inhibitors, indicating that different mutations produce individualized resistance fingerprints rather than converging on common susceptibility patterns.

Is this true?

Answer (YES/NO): NO